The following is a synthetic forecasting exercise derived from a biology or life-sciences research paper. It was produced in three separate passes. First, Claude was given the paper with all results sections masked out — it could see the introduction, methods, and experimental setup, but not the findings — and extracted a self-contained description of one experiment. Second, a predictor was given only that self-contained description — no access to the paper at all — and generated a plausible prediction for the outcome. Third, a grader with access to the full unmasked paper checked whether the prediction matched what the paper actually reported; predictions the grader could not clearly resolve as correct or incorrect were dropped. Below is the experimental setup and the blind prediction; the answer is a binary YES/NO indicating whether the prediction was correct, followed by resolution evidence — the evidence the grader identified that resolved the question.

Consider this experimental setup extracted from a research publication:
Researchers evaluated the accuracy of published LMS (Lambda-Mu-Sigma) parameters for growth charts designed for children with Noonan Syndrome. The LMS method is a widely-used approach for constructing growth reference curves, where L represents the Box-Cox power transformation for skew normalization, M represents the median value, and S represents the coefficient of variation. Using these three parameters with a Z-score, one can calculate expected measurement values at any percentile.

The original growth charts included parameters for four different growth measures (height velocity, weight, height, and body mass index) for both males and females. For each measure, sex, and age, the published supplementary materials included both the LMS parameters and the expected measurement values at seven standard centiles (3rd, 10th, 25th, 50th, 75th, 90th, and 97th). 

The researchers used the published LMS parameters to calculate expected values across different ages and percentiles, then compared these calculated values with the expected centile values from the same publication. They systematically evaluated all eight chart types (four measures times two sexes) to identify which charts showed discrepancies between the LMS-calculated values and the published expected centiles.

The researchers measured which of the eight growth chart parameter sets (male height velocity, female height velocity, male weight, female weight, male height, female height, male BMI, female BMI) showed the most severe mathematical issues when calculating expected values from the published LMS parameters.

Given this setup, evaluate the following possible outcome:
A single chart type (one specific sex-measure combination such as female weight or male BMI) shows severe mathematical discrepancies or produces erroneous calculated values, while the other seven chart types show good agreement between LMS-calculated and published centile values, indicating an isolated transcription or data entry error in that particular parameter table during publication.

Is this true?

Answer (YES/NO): NO